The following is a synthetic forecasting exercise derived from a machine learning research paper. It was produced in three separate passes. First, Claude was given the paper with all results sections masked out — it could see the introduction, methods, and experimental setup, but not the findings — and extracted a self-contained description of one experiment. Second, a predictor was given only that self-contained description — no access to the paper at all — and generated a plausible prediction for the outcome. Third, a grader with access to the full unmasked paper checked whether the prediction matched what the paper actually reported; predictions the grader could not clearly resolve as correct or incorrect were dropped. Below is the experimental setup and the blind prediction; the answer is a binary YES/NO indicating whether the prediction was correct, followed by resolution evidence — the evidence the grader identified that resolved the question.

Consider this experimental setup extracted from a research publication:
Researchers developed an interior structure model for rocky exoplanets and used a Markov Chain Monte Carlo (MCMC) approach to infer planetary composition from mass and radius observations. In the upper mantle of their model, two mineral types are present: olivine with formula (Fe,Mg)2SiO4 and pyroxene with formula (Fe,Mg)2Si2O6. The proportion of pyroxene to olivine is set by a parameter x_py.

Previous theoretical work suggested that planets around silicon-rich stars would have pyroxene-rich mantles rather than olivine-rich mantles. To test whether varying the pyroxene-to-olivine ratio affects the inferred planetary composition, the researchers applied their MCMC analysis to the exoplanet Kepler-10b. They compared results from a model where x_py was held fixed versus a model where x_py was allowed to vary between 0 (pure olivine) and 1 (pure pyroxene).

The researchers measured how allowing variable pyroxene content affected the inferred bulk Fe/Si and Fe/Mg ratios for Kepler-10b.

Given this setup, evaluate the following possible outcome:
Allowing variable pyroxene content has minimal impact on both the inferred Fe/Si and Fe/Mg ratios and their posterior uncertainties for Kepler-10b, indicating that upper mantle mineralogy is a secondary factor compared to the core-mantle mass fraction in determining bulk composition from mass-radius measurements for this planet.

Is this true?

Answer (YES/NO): YES